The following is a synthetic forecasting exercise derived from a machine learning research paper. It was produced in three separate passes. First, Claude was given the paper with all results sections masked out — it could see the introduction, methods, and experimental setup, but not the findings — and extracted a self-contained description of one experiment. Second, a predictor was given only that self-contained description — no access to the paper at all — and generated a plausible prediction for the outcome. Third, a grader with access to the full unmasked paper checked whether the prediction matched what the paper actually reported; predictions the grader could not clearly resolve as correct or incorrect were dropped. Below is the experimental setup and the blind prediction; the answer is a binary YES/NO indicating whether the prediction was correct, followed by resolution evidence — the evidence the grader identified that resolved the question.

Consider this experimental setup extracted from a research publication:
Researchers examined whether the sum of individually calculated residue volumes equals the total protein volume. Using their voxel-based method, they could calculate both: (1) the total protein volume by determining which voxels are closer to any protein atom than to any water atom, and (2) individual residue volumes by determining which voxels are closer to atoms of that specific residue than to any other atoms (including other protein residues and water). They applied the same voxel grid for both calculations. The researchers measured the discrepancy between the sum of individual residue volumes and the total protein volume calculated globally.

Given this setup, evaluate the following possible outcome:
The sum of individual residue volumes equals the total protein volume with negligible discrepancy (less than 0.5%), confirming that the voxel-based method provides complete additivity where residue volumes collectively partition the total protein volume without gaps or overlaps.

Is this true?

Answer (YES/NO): YES